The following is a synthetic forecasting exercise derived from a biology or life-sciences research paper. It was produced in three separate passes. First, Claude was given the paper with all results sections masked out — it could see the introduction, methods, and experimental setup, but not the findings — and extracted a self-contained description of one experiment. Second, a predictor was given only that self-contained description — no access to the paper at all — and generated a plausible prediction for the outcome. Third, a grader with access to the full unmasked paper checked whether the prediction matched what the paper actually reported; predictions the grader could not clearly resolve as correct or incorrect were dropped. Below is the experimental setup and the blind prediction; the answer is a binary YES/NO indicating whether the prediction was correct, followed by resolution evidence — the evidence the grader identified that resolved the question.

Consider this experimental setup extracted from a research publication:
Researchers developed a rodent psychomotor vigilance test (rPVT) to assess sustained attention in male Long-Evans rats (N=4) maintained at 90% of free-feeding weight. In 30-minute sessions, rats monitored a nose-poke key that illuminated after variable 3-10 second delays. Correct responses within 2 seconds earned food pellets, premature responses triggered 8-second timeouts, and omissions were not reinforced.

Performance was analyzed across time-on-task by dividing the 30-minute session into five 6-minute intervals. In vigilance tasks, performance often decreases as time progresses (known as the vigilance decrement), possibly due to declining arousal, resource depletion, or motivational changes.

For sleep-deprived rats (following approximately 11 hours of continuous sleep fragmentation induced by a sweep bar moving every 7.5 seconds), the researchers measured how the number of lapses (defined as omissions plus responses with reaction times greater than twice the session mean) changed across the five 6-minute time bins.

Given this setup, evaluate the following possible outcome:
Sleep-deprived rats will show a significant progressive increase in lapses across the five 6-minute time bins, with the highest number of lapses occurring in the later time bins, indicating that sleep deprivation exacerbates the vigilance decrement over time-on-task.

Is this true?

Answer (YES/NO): NO